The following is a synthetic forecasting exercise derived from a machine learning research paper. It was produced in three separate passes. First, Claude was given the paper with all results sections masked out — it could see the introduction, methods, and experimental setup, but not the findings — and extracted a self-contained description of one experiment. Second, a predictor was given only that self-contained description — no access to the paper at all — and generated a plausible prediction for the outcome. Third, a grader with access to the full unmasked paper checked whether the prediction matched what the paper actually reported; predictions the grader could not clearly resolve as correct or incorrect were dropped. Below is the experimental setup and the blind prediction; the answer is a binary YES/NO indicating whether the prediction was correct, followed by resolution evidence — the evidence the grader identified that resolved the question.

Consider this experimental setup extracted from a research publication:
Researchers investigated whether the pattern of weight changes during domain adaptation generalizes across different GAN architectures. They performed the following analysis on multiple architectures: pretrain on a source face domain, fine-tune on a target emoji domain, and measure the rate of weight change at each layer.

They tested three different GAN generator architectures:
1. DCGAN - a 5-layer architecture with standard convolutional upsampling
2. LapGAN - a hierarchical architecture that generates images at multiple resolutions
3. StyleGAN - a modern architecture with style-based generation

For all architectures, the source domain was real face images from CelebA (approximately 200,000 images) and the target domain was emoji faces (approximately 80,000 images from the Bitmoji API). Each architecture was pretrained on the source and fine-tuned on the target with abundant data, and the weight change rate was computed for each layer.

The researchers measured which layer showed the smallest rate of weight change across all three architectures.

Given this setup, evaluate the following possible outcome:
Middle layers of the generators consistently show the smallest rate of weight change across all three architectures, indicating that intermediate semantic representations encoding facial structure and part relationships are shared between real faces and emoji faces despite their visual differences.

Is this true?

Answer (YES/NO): NO